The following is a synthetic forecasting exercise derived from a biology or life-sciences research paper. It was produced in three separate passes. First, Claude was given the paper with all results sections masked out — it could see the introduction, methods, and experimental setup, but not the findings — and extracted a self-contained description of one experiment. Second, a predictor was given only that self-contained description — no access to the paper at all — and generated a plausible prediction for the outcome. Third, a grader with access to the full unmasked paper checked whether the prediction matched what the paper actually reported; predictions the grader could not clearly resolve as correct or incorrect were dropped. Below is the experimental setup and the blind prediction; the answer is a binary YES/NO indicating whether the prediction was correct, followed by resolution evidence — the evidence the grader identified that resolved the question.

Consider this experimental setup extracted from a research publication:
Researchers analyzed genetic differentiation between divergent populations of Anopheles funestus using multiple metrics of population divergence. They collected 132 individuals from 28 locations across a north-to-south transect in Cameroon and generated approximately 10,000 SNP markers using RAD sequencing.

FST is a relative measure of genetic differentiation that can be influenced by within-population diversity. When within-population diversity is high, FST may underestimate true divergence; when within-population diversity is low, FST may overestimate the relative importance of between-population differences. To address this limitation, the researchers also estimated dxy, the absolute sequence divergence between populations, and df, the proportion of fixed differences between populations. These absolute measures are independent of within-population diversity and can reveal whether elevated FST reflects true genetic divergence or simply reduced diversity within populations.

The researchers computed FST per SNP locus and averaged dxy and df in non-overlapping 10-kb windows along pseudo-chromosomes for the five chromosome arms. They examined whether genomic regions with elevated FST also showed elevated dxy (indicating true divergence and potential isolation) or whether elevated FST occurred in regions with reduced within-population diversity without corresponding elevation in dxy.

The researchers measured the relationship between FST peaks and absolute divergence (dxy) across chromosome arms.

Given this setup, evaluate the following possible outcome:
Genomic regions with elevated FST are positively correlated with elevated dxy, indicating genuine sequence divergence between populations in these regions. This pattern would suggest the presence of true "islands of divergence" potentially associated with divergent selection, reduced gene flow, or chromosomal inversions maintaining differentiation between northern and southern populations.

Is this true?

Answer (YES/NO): YES